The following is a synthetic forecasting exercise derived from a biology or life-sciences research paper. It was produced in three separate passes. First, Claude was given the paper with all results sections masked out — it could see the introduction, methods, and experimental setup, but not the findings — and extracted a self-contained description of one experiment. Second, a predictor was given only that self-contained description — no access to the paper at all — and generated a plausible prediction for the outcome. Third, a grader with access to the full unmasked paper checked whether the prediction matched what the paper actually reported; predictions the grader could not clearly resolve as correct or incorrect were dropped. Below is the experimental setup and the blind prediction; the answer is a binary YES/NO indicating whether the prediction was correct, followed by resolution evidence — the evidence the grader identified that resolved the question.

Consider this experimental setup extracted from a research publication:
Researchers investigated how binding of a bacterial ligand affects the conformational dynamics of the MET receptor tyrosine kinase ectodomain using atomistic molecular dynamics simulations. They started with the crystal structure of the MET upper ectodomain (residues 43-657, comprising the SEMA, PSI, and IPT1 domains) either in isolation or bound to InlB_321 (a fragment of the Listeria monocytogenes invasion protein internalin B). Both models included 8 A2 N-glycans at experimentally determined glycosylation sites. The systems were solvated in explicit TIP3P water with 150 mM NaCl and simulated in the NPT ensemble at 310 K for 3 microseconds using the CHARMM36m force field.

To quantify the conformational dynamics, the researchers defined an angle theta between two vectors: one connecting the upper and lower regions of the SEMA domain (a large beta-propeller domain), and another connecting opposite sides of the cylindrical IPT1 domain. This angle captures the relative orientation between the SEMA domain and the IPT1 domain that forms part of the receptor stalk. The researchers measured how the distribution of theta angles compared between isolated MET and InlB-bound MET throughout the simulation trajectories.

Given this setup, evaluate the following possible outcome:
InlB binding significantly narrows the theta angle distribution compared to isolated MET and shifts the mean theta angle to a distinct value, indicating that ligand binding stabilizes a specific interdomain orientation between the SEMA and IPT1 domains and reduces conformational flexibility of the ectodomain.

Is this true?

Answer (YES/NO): YES